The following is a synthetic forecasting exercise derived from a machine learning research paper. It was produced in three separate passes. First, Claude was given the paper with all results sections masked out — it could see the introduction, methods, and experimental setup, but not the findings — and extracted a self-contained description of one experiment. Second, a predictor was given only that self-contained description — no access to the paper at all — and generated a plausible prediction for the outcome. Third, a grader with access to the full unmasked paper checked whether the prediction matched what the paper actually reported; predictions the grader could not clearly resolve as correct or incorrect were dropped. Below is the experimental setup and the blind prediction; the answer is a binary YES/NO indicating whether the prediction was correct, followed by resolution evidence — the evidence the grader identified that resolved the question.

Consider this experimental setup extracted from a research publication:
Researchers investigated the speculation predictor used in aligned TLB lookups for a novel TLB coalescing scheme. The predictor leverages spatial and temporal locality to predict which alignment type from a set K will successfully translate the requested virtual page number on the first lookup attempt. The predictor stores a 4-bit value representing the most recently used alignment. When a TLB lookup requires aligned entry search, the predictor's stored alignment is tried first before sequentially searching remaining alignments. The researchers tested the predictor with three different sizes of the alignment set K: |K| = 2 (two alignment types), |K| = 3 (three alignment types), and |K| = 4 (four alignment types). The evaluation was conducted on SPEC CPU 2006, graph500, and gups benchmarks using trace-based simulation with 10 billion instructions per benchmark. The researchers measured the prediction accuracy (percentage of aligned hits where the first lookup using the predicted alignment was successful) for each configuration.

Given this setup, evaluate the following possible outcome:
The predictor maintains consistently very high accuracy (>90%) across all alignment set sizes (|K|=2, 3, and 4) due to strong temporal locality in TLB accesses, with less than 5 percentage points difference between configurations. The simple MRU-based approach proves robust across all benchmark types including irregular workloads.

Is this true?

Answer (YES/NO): YES